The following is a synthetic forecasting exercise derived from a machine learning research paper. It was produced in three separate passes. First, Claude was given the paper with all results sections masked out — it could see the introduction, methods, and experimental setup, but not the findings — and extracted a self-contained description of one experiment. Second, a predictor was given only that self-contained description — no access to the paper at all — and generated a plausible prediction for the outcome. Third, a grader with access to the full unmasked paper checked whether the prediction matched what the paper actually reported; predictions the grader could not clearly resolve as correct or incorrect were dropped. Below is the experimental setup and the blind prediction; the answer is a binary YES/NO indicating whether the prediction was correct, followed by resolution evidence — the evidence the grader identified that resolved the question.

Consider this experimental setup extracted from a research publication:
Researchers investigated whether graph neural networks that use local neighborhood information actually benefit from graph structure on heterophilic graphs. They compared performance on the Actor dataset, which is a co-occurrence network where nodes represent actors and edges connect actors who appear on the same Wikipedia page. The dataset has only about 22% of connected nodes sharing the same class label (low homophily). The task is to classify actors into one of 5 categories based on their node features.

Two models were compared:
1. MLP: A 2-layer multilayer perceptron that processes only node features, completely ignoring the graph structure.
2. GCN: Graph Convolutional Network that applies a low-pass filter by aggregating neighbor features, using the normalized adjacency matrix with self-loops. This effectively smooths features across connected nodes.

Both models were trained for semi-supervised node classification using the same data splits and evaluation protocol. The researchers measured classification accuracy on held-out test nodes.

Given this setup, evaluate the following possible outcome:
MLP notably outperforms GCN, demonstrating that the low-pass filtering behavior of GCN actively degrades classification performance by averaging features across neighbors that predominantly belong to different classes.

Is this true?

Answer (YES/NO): YES